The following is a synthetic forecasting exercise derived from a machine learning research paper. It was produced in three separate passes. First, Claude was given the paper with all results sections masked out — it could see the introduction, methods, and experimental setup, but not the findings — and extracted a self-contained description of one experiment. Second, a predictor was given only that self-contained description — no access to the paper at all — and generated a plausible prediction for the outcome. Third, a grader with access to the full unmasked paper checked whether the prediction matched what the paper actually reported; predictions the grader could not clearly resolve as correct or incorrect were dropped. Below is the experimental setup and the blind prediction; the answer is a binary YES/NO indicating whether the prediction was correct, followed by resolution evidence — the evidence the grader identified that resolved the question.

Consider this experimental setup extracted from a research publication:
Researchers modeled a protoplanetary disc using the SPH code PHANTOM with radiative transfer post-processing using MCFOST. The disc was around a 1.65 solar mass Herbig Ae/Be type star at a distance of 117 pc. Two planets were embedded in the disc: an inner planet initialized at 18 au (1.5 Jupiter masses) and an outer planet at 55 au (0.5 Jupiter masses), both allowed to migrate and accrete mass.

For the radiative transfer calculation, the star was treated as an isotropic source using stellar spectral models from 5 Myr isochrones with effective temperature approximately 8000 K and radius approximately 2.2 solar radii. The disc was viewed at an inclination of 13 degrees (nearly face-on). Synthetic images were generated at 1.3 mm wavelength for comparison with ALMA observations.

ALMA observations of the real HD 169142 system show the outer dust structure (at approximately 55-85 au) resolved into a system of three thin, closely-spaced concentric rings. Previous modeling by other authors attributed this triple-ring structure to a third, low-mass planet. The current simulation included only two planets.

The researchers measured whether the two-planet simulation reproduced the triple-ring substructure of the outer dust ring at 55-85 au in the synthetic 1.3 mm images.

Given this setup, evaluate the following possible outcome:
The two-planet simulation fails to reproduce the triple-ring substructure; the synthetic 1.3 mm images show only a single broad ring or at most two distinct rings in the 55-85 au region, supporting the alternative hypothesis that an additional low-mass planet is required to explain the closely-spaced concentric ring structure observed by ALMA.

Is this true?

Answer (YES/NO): YES